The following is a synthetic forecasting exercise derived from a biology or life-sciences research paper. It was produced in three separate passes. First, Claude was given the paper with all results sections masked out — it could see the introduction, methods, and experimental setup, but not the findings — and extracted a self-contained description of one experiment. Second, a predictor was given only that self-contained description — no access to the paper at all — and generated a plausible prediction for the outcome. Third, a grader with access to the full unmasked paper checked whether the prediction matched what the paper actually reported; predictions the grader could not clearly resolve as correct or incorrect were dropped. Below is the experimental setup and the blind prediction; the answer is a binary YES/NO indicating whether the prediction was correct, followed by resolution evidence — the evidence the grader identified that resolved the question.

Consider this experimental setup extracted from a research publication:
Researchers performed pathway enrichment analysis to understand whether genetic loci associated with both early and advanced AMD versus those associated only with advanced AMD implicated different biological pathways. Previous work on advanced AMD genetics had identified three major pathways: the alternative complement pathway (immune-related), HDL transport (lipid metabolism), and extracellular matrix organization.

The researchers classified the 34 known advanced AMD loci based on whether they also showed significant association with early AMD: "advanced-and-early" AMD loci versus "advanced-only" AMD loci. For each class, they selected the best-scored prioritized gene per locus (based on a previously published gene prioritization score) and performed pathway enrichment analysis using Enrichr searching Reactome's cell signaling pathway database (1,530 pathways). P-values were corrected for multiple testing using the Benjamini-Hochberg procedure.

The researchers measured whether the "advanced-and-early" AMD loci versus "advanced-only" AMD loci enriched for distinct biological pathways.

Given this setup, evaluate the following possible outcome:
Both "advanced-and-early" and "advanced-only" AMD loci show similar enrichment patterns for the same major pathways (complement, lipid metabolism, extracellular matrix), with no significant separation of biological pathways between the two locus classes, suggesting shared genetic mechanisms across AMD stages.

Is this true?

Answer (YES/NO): NO